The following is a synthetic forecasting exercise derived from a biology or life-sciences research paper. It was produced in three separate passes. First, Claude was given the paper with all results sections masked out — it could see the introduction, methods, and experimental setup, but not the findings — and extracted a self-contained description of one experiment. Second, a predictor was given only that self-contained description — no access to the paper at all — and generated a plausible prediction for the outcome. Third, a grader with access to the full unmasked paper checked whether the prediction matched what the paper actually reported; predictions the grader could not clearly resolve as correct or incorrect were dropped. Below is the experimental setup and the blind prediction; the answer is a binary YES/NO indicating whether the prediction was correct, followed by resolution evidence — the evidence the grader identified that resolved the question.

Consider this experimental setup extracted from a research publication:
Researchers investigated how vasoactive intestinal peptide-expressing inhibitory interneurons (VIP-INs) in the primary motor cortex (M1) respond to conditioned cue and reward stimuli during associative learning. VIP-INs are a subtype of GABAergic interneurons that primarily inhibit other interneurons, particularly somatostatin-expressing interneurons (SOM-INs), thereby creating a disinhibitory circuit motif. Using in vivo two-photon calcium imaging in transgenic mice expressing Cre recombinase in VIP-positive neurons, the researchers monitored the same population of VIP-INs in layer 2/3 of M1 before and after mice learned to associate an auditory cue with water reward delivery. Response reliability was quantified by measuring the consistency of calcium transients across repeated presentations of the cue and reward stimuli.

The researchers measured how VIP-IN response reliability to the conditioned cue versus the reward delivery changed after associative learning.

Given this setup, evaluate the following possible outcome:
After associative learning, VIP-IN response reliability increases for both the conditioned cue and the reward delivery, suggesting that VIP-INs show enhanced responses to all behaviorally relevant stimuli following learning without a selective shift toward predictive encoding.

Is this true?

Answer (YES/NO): NO